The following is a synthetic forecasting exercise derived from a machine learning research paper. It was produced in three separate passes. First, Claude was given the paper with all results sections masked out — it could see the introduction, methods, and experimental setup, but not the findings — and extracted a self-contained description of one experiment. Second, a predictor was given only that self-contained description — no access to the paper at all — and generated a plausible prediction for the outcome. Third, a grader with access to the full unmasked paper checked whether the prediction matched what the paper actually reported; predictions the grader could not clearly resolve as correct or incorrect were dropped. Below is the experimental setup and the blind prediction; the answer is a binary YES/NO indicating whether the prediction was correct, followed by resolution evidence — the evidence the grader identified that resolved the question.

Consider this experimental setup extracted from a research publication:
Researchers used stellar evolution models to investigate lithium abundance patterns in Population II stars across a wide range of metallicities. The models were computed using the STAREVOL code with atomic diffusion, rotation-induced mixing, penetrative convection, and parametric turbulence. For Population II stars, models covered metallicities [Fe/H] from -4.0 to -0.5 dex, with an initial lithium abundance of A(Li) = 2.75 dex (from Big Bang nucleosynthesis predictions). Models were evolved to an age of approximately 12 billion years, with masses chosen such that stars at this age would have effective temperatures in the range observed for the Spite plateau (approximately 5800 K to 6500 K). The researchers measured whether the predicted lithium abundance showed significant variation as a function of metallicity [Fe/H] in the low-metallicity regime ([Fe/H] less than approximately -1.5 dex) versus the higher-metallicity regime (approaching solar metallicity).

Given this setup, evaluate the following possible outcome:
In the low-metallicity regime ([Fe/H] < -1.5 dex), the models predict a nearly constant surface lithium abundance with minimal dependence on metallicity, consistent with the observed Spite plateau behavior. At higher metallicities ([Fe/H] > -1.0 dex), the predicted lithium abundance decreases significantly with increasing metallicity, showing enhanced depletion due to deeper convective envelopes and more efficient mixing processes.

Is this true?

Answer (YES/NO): NO